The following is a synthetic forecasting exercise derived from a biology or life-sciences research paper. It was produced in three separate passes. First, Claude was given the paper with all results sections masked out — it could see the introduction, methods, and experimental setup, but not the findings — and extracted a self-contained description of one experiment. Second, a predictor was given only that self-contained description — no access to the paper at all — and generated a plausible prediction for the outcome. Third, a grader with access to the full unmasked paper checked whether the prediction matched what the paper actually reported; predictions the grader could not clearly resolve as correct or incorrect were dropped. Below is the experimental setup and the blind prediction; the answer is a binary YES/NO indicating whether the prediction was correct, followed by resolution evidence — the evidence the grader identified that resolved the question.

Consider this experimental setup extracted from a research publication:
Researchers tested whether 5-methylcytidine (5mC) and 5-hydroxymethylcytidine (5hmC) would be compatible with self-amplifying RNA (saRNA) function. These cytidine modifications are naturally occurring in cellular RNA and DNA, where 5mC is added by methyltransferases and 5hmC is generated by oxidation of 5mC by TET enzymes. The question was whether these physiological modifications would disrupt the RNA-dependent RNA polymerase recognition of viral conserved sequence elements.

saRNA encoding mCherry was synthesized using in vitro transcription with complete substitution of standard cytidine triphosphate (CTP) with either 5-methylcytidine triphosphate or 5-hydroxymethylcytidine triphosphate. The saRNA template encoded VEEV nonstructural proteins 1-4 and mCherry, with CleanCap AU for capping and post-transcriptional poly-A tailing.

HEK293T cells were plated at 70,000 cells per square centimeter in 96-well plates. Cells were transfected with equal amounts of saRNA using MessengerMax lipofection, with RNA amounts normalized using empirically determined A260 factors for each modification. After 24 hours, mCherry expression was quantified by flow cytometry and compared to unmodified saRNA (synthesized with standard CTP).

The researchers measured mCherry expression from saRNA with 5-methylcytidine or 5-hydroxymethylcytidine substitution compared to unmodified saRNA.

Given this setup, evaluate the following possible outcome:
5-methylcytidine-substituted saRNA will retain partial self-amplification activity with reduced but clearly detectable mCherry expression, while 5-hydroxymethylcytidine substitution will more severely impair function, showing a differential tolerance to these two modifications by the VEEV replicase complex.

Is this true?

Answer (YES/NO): NO